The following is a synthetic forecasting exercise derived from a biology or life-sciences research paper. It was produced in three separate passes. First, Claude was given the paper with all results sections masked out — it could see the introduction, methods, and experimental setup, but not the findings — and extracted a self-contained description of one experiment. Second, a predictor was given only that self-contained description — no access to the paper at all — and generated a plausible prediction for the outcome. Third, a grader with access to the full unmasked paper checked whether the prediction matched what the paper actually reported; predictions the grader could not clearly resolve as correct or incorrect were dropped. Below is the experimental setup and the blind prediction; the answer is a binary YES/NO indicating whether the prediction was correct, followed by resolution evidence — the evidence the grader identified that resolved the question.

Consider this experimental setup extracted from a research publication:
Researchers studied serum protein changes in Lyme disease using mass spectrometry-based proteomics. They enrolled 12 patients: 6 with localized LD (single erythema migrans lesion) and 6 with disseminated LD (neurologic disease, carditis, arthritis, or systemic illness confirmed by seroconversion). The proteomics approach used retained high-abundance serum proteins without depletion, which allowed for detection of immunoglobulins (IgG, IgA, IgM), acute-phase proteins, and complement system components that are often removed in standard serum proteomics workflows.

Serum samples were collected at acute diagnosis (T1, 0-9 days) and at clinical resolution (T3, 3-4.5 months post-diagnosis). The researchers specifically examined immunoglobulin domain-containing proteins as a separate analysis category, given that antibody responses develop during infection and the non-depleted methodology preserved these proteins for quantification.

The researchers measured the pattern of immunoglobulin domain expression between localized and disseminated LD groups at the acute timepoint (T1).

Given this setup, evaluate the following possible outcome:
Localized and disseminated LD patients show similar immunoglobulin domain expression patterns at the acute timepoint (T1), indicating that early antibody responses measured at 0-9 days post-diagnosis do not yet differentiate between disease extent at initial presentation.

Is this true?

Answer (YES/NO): NO